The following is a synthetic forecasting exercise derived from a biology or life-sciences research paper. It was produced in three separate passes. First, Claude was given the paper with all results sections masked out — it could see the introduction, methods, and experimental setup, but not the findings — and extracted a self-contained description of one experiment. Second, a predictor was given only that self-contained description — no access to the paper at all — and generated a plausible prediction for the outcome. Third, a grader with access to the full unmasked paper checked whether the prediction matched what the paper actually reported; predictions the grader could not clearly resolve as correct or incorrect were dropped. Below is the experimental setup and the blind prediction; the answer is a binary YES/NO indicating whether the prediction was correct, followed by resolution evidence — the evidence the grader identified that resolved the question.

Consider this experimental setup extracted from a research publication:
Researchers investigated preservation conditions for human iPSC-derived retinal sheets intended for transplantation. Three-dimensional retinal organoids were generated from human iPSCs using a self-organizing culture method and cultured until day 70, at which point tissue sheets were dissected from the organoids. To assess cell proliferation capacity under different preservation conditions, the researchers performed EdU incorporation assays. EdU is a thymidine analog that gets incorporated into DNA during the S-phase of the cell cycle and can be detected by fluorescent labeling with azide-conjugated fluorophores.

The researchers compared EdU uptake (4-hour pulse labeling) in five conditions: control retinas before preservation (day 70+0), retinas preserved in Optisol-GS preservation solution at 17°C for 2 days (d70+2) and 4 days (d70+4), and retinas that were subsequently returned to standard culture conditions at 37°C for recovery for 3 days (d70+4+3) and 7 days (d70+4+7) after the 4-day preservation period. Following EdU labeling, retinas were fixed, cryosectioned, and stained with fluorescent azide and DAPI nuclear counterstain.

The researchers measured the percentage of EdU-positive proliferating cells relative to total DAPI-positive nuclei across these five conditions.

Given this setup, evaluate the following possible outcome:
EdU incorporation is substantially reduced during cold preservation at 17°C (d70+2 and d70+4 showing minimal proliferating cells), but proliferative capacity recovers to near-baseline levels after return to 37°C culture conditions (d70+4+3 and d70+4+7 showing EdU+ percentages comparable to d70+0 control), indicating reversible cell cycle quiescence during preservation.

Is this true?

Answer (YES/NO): YES